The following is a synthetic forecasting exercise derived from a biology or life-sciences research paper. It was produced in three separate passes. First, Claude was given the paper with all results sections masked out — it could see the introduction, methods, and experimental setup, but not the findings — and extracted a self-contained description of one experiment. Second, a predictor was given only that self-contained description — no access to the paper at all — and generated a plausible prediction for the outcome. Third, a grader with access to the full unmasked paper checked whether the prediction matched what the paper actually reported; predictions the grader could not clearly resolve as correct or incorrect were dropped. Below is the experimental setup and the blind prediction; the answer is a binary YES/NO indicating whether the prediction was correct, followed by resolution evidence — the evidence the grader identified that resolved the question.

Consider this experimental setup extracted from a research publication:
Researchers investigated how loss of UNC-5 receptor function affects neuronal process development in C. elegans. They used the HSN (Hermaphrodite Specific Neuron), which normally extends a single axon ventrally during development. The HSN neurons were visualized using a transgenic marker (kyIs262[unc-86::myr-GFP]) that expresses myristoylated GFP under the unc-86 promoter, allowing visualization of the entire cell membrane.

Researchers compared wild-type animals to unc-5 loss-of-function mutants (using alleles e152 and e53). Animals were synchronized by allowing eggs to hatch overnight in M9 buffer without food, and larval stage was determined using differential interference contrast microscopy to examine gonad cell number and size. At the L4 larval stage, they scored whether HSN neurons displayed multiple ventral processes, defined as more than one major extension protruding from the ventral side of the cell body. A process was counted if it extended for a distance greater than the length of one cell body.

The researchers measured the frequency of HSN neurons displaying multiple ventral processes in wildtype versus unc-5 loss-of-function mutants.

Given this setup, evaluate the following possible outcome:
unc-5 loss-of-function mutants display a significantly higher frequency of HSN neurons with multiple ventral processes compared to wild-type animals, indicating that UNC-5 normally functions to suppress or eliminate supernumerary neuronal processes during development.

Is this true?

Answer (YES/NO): NO